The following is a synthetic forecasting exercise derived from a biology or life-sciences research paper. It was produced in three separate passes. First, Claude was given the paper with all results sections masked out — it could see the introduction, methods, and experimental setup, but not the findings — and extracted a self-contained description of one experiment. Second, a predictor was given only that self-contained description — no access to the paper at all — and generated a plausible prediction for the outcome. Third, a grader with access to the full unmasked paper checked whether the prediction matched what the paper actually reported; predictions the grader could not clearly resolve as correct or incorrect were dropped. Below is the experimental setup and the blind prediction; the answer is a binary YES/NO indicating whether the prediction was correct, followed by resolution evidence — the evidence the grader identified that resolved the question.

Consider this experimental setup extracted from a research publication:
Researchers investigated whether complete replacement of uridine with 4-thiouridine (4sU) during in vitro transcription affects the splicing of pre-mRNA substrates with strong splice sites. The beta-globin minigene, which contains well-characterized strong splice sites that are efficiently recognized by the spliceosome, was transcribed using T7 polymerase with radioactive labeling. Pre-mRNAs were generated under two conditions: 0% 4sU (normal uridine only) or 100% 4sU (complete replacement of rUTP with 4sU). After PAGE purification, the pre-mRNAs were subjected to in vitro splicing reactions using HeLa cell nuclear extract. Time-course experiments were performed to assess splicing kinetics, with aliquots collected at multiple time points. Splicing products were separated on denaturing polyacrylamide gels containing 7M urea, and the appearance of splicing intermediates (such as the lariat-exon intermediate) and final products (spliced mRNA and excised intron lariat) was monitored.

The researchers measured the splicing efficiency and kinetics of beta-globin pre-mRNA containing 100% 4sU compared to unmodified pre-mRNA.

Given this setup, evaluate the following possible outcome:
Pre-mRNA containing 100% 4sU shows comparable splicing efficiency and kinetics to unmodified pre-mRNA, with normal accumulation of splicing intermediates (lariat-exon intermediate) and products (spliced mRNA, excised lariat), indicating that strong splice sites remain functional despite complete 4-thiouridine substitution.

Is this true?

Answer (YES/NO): NO